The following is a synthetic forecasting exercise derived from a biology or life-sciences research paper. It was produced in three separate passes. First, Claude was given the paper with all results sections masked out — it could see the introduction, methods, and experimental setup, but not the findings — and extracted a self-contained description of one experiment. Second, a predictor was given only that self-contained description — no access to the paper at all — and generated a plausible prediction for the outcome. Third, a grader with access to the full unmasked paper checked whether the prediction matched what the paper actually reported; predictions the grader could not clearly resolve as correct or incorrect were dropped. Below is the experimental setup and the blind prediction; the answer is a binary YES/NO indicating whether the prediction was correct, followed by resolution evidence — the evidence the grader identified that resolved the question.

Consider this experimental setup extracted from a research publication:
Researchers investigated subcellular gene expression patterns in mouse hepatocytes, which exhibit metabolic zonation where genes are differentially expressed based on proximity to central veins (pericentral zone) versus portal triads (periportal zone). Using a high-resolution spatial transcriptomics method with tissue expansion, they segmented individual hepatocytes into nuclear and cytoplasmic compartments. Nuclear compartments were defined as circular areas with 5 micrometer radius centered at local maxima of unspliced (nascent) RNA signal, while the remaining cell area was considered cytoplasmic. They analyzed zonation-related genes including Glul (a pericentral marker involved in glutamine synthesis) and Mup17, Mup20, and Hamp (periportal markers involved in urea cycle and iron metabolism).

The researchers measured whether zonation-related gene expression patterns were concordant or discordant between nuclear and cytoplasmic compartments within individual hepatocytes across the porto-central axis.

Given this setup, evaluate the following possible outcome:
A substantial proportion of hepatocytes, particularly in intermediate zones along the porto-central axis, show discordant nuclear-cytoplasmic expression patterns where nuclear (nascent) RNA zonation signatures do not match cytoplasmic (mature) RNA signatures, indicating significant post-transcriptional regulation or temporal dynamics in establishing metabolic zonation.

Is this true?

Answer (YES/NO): YES